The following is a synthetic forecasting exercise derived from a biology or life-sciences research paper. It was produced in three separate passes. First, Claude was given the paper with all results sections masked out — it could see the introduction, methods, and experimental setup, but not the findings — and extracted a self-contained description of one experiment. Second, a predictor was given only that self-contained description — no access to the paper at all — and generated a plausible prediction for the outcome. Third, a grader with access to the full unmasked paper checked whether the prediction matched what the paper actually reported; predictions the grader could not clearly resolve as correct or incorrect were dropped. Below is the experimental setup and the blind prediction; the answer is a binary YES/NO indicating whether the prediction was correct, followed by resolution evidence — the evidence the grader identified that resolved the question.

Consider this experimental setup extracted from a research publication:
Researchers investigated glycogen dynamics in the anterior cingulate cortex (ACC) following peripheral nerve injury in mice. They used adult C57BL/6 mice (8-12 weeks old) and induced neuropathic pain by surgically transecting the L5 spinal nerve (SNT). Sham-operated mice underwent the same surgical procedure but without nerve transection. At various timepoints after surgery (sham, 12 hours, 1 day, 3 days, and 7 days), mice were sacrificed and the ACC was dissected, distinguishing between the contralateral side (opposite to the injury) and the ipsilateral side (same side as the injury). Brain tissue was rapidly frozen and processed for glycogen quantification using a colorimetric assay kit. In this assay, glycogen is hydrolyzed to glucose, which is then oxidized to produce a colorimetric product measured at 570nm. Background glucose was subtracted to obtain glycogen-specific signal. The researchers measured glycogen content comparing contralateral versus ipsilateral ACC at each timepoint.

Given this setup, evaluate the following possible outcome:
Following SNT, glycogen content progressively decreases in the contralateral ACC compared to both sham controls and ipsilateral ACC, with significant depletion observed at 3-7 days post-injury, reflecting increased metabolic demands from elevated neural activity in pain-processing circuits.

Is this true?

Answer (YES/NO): NO